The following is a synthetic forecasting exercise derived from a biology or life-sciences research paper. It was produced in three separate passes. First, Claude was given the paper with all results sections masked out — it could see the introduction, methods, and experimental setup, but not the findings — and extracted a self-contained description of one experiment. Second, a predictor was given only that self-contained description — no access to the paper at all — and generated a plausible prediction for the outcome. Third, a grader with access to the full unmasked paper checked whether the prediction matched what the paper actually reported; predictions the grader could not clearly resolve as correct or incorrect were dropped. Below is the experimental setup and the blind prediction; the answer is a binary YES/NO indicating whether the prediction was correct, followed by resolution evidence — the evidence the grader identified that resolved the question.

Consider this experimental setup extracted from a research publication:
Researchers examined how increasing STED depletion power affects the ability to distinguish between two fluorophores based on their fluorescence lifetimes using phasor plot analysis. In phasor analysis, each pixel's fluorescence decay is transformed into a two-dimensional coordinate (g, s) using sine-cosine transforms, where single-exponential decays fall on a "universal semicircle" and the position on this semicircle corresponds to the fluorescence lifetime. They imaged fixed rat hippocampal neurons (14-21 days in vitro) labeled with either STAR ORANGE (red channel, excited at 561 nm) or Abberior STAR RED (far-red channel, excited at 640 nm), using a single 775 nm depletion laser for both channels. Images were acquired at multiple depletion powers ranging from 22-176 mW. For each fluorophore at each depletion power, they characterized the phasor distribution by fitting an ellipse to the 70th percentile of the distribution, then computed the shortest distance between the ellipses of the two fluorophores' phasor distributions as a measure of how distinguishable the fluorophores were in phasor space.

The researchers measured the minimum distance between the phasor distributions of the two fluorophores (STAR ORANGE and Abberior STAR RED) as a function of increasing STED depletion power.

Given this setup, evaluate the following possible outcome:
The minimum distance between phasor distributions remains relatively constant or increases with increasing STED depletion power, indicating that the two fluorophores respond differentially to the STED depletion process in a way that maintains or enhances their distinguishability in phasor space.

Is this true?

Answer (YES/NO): NO